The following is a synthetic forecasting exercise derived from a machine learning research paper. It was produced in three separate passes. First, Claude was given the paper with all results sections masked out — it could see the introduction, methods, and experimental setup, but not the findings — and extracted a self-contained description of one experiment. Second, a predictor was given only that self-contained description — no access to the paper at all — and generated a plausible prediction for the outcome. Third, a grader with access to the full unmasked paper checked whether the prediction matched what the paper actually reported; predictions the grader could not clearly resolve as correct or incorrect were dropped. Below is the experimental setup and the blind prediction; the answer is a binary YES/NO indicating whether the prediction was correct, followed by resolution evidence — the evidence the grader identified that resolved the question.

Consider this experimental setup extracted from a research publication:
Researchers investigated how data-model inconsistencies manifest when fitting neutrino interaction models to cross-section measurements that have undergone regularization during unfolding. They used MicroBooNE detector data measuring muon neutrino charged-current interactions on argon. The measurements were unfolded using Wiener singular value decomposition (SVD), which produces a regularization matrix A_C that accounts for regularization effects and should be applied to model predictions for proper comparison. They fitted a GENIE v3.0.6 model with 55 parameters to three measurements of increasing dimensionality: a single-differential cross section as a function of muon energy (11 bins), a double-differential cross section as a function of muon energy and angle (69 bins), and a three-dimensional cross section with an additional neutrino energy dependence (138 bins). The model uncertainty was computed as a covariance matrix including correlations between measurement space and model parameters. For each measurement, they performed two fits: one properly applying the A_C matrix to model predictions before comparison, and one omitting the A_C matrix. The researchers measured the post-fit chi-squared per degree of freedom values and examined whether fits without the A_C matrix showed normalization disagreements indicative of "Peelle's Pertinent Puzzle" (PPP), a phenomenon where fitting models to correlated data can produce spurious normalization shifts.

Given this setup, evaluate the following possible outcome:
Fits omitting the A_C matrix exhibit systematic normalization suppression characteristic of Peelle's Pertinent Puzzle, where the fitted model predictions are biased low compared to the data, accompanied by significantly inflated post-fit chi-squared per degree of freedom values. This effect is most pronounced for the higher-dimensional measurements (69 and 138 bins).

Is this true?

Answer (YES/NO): NO